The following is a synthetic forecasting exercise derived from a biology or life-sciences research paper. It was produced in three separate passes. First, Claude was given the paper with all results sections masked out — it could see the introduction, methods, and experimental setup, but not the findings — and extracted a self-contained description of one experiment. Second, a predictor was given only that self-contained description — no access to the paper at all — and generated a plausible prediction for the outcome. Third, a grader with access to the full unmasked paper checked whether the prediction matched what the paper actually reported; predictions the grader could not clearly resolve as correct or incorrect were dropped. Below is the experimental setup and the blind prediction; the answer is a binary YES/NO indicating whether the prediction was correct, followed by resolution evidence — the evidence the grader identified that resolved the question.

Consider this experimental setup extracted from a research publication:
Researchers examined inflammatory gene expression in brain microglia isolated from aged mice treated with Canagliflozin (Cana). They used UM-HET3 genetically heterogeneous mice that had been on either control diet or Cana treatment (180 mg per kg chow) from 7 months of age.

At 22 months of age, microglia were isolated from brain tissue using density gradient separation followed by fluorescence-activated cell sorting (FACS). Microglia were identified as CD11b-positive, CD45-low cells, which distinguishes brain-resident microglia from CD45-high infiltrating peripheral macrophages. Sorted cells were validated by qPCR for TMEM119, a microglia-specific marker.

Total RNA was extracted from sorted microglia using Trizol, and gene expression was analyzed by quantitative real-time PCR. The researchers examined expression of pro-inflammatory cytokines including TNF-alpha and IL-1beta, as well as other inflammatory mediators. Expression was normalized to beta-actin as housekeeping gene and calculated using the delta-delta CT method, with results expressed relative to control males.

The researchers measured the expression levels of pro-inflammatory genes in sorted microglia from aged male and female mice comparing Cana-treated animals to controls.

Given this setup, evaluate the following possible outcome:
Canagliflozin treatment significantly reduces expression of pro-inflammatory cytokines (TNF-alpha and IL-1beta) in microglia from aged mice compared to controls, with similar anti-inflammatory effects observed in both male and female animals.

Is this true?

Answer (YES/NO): YES